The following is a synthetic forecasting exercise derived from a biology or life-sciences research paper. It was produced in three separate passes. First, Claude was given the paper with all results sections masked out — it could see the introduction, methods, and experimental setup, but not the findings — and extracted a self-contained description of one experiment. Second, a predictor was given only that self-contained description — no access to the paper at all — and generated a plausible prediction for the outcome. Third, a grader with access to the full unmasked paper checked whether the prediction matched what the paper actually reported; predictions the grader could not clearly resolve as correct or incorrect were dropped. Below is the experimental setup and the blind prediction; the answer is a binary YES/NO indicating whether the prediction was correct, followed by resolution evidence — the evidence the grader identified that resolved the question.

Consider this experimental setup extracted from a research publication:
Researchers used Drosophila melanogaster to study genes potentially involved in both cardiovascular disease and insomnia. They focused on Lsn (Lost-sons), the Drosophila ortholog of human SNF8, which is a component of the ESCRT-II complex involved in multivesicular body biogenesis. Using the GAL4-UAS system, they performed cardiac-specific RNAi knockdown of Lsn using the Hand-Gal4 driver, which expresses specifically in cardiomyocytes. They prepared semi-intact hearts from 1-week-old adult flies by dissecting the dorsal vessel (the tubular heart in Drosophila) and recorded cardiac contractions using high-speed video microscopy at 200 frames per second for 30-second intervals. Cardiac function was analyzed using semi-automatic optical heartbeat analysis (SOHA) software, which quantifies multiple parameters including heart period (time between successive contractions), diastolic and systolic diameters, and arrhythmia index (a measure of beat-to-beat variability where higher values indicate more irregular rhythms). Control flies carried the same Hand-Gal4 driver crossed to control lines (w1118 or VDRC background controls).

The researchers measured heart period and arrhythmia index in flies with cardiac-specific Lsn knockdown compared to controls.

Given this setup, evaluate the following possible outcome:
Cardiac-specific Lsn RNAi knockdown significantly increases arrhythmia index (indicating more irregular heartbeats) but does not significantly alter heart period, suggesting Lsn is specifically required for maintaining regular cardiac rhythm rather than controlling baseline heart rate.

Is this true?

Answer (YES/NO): NO